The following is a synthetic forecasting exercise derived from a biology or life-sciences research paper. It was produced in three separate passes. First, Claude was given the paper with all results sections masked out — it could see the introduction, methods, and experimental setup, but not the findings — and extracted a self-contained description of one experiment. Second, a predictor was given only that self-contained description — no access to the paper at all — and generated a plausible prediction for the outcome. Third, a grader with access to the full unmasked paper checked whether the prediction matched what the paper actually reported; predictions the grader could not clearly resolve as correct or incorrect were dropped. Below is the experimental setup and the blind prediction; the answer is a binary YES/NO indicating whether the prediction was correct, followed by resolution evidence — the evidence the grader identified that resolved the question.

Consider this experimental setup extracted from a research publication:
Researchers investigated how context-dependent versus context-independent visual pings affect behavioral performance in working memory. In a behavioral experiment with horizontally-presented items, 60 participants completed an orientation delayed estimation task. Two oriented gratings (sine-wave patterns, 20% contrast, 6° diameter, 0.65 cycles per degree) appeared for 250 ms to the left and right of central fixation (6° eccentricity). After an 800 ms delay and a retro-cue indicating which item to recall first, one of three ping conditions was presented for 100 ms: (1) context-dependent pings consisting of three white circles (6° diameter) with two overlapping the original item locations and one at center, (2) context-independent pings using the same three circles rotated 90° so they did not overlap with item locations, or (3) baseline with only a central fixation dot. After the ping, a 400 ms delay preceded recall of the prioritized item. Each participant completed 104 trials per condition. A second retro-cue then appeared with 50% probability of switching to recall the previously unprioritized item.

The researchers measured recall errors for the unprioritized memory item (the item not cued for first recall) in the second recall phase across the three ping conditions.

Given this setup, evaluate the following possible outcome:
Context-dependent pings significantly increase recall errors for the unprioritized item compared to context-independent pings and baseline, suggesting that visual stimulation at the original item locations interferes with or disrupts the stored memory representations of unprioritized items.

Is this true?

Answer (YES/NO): NO